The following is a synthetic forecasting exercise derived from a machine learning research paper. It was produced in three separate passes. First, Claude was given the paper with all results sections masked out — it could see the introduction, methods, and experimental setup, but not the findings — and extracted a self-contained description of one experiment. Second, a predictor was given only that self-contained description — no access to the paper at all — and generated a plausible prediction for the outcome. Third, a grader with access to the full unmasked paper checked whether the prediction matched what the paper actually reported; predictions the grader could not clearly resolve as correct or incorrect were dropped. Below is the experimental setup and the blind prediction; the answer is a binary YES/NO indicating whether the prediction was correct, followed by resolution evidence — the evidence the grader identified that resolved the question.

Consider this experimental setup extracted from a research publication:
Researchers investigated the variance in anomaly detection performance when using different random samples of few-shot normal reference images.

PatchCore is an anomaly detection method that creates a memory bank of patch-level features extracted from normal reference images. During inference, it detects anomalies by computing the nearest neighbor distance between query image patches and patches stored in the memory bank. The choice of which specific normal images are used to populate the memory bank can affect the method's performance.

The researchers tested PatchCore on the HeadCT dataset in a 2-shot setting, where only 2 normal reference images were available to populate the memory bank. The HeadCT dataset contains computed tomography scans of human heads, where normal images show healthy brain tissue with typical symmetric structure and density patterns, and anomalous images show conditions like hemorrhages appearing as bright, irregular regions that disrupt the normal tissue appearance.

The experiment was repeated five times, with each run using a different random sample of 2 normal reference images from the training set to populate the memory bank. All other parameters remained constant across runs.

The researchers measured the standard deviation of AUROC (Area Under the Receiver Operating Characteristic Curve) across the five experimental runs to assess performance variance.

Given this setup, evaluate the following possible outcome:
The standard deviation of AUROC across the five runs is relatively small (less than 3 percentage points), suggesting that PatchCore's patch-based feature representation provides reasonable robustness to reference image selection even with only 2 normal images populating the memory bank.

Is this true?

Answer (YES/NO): NO